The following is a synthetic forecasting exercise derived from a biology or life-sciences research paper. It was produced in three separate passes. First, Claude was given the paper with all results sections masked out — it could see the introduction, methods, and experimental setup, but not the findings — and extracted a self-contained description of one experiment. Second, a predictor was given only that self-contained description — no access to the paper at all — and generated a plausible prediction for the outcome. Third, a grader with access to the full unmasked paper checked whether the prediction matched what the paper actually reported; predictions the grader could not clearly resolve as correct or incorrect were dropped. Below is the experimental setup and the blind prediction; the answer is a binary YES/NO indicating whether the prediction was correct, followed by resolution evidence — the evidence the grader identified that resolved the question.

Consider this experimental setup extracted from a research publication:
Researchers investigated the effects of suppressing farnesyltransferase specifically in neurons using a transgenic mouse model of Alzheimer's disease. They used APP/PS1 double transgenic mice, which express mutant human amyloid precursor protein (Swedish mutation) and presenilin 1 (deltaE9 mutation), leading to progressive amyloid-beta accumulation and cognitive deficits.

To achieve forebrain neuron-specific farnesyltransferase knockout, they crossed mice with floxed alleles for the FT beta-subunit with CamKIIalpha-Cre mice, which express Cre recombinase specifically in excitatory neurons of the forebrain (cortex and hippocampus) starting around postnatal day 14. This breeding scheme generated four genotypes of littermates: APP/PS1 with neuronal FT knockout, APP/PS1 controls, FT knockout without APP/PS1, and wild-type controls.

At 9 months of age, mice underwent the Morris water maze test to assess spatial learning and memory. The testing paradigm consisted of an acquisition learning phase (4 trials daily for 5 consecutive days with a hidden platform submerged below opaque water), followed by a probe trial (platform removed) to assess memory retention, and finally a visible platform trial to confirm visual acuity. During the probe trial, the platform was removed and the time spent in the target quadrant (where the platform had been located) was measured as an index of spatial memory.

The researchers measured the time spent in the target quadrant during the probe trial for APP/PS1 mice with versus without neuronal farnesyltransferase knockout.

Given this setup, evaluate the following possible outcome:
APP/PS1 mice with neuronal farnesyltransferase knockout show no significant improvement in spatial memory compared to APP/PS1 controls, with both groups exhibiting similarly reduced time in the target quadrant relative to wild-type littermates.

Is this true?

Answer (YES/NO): NO